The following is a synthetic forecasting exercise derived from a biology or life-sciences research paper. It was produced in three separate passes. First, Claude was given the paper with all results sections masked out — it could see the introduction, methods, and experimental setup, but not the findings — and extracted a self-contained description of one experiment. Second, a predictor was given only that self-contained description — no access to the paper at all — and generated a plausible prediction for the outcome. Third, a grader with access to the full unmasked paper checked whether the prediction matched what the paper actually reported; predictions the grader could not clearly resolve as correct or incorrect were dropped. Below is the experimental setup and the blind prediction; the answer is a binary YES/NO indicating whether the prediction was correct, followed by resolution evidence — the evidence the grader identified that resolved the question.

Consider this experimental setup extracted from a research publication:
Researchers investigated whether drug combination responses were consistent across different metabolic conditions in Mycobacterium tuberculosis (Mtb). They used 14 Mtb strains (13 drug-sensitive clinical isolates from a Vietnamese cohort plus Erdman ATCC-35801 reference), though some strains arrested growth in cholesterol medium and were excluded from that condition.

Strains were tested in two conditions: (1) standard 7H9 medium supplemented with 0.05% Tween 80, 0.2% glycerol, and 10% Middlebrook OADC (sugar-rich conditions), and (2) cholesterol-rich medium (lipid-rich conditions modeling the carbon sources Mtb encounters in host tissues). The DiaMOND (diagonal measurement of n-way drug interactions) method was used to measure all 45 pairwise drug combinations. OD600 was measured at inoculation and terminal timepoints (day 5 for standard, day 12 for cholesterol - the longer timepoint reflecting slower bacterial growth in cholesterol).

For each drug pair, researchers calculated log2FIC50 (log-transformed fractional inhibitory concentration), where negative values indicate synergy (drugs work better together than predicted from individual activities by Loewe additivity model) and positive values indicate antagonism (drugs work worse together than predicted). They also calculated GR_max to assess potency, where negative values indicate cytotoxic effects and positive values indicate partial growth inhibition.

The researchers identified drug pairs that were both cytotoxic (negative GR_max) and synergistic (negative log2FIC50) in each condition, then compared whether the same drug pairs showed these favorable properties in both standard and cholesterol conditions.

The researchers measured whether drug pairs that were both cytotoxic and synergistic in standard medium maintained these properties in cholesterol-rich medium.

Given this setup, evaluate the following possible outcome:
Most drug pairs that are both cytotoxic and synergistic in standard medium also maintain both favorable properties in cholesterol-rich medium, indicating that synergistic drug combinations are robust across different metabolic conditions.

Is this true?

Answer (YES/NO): NO